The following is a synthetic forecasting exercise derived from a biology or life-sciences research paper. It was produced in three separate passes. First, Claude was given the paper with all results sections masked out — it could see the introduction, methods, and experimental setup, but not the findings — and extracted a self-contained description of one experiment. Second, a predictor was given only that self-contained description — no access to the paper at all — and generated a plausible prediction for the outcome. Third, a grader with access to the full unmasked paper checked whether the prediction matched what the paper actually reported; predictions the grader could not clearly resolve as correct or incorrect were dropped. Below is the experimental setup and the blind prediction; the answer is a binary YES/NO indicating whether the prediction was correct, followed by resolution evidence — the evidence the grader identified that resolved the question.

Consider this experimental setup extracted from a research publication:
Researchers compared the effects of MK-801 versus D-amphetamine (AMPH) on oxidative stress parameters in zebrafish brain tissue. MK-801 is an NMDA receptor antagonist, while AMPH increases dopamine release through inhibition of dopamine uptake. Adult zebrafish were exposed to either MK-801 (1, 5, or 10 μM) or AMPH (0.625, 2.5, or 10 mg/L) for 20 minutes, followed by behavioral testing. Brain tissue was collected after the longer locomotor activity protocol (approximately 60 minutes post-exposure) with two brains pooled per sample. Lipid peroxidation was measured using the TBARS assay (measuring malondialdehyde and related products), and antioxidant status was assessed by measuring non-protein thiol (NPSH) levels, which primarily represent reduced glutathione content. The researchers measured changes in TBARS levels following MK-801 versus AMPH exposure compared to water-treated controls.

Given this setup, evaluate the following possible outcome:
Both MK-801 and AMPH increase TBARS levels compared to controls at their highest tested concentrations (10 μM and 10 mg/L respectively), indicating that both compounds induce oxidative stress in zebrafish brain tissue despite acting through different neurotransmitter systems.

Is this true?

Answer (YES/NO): NO